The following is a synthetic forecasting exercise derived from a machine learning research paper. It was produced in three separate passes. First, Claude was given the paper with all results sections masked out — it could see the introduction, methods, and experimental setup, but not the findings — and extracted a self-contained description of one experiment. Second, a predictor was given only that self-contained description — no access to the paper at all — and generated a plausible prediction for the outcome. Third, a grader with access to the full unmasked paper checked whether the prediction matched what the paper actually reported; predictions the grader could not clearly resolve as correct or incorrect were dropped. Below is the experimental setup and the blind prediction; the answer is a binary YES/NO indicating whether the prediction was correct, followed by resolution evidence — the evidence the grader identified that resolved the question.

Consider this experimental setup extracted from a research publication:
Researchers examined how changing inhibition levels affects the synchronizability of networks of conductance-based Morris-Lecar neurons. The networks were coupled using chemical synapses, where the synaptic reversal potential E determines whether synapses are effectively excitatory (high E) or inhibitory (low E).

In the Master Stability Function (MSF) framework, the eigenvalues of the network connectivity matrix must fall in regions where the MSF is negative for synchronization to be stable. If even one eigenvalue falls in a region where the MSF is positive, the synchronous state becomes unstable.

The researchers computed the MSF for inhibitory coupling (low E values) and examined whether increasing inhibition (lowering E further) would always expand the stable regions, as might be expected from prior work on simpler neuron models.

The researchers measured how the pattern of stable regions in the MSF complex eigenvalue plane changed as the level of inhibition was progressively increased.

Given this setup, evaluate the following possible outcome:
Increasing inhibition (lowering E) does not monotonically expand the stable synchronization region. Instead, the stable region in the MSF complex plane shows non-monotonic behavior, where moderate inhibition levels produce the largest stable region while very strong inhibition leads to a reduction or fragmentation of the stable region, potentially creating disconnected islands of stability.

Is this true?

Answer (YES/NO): NO